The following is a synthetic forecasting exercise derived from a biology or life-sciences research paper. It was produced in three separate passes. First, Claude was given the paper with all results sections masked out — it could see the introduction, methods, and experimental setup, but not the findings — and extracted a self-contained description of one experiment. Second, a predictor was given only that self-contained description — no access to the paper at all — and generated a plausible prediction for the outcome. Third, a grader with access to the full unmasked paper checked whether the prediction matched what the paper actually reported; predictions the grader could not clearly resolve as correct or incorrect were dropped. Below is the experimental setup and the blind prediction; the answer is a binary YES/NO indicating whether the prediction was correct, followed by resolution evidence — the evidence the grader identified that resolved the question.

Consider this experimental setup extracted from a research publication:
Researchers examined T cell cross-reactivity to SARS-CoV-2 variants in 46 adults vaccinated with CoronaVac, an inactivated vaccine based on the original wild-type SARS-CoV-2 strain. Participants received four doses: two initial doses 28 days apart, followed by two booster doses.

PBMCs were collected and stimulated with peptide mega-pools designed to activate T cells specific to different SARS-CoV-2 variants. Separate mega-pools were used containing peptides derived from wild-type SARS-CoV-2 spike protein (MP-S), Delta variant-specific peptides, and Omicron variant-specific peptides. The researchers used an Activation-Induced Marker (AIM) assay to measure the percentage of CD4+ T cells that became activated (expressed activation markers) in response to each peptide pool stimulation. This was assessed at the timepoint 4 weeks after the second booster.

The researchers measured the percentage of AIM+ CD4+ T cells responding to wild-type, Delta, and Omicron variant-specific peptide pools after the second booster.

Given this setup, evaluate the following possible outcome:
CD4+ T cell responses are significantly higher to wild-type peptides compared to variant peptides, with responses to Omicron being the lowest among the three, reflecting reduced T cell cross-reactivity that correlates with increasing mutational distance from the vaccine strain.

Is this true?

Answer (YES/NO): NO